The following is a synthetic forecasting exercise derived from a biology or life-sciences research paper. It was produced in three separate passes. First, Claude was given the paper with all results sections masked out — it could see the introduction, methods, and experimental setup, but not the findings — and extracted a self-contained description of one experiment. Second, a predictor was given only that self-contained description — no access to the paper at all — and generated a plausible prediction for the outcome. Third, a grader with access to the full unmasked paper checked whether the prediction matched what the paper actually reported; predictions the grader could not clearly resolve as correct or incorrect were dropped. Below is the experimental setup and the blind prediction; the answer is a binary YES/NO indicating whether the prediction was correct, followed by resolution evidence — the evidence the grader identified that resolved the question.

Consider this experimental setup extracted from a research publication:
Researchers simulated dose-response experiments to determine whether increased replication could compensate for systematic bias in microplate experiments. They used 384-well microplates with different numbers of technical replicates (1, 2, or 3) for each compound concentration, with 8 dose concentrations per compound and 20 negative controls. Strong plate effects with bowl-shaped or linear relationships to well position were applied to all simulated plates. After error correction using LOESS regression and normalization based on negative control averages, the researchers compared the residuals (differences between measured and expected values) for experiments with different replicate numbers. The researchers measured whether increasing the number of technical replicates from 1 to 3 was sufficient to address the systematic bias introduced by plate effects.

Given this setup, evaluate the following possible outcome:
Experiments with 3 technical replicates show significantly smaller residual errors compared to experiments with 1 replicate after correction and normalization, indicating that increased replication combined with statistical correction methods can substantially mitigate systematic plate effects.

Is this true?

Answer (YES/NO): NO